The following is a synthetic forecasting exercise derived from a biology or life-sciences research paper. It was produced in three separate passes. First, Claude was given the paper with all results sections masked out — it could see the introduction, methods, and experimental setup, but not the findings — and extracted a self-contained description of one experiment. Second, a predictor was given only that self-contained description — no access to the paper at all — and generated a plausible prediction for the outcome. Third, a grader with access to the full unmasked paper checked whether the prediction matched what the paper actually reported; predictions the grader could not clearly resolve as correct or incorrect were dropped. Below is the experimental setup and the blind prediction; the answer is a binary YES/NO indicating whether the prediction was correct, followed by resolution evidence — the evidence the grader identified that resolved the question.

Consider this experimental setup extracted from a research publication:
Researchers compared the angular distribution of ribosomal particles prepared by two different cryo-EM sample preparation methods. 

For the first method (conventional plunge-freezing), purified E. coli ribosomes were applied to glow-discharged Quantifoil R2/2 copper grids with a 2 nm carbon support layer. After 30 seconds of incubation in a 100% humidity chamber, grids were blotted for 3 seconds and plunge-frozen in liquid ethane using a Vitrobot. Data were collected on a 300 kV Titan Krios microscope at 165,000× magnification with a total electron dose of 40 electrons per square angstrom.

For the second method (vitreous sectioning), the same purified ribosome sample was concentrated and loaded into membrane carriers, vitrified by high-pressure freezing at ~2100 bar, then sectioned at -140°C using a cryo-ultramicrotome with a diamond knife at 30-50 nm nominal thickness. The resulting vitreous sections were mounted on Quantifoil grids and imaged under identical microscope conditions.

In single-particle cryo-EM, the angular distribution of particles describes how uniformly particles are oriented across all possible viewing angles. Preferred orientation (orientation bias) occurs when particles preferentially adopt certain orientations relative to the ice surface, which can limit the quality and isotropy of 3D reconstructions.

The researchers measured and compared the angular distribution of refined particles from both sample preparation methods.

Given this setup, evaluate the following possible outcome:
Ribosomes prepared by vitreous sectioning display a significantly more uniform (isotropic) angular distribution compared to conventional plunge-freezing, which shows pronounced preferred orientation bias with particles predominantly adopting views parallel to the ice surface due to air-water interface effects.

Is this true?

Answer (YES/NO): YES